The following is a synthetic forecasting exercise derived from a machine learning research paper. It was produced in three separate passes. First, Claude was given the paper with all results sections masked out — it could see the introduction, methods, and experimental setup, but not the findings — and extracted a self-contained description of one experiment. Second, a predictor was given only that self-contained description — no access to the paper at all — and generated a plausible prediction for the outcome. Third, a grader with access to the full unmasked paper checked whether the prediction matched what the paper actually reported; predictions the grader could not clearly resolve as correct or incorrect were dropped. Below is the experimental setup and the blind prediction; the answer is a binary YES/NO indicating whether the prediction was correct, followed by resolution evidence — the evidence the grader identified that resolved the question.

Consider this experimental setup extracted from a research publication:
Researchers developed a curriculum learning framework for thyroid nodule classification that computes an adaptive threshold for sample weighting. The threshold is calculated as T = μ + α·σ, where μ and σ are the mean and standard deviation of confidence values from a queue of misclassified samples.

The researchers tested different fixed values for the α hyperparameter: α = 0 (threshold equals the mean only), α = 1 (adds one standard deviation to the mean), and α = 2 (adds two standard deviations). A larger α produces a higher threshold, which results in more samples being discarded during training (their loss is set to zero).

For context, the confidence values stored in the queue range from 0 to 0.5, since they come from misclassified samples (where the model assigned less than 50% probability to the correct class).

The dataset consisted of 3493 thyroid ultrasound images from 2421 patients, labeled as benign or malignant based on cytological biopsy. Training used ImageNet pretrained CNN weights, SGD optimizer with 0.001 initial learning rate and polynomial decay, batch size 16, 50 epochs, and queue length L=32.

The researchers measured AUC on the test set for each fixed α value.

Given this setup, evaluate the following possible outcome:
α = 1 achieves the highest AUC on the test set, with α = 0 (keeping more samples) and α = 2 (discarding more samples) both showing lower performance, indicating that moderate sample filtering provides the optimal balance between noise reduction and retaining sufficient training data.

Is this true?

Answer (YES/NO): YES